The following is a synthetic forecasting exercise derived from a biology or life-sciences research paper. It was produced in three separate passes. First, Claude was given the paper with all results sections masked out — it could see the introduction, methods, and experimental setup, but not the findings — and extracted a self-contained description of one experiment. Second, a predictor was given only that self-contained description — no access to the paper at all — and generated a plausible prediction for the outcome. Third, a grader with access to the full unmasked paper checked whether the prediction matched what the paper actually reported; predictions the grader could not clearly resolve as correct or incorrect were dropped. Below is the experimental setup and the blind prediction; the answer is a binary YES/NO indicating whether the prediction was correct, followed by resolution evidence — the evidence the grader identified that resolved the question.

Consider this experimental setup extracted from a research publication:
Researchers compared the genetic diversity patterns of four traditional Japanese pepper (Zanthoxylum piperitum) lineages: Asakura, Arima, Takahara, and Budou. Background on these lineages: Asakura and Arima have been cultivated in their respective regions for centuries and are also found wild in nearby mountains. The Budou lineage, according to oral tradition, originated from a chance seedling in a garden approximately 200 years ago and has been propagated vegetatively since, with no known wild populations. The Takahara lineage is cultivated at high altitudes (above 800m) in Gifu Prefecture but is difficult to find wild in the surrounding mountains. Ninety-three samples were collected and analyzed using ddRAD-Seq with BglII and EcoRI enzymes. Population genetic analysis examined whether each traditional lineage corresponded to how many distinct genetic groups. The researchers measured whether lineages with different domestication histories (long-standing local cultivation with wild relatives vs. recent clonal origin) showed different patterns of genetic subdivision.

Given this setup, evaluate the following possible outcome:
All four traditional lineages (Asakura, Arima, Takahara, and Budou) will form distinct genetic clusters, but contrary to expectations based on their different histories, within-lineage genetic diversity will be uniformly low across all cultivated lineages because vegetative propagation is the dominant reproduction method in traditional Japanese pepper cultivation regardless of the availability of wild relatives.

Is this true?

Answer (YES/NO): NO